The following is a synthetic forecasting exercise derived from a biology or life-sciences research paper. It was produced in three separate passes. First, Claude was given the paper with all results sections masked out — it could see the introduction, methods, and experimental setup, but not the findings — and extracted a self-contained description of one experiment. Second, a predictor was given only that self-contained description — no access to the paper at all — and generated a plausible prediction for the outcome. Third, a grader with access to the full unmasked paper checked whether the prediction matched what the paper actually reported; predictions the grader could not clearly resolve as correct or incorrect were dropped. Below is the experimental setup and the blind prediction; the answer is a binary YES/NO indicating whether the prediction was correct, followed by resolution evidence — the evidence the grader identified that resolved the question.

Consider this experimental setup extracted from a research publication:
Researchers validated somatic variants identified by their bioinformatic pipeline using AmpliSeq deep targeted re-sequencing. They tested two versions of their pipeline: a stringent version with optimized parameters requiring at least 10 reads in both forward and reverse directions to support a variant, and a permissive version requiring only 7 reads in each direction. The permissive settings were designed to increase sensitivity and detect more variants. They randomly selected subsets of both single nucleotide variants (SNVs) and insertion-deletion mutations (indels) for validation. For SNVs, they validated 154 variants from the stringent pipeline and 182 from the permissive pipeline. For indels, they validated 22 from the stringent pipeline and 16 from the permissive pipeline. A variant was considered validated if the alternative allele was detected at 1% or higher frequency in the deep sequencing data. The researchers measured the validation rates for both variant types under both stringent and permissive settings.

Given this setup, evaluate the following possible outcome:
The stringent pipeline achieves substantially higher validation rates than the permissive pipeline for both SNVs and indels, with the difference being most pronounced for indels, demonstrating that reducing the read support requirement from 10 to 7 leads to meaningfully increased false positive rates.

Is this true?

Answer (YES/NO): NO